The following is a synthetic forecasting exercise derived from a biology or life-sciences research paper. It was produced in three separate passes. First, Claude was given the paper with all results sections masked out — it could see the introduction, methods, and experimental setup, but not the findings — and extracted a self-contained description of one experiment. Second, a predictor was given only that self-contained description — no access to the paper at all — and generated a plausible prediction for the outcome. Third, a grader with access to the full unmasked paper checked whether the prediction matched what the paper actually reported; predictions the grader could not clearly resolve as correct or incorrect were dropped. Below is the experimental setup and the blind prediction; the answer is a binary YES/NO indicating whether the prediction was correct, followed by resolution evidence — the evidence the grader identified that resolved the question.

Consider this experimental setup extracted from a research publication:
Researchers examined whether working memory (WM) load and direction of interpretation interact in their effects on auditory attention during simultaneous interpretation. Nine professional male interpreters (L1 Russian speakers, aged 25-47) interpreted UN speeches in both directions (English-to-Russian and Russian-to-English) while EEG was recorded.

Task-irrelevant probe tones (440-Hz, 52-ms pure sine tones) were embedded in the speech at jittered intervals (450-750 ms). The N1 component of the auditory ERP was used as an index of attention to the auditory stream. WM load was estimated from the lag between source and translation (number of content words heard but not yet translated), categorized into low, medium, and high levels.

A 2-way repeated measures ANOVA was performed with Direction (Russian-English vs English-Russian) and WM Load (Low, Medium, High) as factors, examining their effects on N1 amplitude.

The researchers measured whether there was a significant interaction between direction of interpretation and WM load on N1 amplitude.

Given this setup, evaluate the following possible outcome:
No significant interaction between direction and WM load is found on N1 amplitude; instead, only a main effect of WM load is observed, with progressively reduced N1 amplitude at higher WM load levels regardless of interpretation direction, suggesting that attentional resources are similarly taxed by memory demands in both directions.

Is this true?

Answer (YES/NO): YES